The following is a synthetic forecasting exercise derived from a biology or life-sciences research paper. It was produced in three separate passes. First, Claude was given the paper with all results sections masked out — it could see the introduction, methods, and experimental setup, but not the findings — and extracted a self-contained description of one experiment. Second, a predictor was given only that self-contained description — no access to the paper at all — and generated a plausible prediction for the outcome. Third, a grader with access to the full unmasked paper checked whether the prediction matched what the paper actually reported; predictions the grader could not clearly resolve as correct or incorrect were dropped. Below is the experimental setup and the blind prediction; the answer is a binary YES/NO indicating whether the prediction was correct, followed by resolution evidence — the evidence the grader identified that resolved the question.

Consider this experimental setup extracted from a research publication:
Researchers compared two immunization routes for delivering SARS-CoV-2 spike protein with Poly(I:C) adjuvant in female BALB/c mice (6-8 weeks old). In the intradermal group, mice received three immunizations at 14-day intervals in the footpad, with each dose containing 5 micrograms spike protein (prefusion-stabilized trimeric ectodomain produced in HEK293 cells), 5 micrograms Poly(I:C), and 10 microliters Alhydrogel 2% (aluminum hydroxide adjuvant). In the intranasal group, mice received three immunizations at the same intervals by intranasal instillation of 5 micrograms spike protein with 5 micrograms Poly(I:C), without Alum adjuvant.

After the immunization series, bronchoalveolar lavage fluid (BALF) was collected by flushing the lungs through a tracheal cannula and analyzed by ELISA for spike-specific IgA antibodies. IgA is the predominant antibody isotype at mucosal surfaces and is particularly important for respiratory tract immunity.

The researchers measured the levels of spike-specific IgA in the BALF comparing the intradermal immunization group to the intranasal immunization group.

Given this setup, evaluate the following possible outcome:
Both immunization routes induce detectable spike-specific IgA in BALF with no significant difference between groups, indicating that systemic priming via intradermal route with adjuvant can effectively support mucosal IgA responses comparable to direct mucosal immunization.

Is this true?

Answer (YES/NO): NO